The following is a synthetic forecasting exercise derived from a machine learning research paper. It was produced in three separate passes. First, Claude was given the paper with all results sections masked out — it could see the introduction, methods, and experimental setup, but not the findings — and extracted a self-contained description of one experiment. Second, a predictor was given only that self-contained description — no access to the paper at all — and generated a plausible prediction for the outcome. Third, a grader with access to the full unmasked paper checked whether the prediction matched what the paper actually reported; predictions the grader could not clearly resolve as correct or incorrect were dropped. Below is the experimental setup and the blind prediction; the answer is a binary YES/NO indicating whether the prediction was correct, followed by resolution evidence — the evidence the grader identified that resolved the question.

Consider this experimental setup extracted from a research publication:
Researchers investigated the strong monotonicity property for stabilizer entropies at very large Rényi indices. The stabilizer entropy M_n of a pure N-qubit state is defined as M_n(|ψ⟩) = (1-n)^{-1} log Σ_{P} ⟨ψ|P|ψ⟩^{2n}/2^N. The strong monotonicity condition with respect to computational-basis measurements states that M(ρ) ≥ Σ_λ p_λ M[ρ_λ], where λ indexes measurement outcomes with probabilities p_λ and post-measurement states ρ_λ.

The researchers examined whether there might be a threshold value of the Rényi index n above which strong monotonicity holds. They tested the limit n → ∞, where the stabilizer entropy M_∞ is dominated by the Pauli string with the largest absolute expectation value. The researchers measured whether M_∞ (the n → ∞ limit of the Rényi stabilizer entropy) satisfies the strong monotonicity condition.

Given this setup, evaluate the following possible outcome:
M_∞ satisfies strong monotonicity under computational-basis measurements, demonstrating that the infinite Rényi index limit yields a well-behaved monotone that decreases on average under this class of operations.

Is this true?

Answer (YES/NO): NO